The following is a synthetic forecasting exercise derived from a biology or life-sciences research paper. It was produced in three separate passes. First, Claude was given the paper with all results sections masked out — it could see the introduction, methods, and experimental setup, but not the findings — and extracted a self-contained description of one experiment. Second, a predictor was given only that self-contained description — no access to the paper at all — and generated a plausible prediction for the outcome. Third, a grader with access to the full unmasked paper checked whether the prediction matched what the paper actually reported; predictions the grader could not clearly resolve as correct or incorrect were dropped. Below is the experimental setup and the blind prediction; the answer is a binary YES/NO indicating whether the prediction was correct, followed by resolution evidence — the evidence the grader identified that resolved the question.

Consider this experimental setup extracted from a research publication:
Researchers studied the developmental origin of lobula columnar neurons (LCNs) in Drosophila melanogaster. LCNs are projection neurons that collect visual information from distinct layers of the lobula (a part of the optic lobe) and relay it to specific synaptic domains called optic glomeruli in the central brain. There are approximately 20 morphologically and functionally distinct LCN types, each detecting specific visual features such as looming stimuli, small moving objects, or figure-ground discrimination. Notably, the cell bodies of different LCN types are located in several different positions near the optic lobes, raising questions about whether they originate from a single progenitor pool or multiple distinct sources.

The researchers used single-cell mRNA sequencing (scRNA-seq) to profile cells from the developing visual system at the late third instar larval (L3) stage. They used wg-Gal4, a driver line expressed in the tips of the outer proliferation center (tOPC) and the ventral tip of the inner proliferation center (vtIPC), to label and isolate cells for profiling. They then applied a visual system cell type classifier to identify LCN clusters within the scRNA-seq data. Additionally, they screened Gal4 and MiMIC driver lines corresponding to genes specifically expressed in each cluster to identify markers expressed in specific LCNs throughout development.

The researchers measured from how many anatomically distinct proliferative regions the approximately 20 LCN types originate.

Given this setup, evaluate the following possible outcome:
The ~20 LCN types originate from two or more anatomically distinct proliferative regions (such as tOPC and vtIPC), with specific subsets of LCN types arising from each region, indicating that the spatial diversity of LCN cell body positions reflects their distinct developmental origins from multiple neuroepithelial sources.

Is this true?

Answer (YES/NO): YES